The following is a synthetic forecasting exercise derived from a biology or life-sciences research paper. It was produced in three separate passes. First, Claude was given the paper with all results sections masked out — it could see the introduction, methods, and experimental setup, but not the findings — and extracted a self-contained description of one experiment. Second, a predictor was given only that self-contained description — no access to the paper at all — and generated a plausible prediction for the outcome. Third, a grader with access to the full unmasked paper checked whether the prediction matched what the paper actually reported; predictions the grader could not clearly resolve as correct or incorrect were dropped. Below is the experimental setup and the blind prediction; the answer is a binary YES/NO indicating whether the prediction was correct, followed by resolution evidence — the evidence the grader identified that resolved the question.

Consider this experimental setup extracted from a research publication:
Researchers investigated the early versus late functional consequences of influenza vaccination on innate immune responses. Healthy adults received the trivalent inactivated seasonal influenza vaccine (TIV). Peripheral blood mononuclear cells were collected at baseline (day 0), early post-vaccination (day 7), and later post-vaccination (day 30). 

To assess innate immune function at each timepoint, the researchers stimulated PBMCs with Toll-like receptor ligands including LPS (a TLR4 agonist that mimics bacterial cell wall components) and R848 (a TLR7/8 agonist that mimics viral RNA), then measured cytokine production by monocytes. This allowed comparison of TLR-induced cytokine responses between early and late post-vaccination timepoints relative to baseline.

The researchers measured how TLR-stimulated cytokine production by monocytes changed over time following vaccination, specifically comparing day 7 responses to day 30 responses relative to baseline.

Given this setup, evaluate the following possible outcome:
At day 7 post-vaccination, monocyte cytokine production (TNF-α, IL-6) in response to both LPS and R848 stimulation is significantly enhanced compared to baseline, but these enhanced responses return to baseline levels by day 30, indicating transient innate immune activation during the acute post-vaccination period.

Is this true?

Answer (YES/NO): NO